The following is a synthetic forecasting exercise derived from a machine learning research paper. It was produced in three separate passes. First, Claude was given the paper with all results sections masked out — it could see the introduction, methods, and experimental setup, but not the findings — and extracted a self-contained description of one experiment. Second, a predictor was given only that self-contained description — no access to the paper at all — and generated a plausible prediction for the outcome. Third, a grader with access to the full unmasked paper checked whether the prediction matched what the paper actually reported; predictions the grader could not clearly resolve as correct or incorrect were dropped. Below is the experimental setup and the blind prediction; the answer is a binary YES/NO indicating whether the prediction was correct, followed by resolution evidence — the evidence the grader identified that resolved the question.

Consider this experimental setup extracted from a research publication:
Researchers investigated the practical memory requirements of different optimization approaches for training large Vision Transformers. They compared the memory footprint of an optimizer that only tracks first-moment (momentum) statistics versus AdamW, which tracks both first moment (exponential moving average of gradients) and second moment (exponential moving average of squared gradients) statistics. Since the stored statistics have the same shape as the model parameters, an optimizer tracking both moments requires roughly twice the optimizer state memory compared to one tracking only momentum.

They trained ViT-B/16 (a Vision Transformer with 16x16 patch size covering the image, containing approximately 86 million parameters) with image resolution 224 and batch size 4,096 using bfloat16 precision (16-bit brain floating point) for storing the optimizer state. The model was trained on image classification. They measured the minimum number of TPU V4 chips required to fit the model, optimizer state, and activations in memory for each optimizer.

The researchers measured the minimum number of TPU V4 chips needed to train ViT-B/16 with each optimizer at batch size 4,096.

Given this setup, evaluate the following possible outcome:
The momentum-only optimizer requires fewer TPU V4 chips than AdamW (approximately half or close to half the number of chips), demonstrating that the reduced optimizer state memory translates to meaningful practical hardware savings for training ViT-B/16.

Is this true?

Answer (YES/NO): YES